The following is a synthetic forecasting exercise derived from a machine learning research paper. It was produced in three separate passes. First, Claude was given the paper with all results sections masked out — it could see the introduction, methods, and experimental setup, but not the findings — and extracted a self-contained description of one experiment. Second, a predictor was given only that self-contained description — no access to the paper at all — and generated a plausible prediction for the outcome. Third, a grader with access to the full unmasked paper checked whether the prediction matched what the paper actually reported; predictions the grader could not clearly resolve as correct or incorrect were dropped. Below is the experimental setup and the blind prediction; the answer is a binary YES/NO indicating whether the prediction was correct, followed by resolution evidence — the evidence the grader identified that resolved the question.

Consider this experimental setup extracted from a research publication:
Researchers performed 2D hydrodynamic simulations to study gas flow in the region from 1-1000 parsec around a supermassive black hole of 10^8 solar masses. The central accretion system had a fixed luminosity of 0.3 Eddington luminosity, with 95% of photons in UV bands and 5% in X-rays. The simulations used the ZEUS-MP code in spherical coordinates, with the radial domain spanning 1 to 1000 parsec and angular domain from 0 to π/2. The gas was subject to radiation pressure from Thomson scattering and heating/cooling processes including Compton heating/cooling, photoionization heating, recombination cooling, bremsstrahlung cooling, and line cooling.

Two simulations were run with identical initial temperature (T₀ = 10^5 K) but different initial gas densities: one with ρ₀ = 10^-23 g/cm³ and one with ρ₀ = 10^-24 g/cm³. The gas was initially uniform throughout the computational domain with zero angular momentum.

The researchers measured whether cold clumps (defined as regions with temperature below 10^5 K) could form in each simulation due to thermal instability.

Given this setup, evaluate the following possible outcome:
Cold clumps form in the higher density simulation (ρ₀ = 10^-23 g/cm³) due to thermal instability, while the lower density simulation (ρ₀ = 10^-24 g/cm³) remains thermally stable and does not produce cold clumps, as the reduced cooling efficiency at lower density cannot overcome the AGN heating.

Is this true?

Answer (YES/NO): YES